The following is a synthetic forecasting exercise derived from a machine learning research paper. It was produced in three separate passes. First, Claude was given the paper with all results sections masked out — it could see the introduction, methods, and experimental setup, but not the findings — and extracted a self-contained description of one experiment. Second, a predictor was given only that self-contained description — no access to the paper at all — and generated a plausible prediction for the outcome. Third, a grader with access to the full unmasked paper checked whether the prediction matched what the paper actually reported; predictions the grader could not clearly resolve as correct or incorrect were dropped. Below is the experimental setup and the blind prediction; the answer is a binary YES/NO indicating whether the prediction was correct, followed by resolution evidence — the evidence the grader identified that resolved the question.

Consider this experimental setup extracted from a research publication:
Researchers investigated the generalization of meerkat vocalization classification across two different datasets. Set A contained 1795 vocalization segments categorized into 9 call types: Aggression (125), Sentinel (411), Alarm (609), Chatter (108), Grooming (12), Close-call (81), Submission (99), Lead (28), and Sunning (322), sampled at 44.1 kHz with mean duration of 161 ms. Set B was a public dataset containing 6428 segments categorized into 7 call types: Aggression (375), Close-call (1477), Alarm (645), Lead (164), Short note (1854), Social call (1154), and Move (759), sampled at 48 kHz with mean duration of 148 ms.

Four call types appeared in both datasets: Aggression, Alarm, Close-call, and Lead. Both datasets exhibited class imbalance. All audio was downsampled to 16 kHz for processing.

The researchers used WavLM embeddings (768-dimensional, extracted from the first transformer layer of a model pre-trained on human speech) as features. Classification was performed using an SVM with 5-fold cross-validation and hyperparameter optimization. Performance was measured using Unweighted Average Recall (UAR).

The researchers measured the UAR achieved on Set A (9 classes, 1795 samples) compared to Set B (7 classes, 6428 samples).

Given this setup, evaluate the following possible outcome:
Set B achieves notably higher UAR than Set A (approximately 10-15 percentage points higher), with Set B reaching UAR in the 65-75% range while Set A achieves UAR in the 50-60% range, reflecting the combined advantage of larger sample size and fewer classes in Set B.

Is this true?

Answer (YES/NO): NO